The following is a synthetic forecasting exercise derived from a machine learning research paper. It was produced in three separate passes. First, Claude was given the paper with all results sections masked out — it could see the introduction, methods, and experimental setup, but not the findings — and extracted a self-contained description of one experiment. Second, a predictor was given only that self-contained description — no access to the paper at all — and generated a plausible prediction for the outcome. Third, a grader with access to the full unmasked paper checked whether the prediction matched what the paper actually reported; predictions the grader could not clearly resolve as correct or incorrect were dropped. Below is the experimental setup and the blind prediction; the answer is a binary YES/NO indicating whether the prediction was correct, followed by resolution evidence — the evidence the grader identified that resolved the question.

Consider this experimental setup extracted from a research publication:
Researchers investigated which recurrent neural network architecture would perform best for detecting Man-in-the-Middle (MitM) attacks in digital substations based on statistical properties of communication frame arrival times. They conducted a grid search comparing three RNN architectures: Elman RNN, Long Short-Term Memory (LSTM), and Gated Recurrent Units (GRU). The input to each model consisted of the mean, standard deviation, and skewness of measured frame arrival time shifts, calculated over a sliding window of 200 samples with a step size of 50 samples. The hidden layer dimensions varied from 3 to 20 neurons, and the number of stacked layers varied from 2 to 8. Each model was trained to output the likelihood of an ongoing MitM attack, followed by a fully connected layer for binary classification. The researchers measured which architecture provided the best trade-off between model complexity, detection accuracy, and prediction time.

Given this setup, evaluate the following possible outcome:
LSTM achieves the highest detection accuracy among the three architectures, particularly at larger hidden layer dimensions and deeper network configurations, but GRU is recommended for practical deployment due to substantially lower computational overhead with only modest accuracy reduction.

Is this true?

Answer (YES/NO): NO